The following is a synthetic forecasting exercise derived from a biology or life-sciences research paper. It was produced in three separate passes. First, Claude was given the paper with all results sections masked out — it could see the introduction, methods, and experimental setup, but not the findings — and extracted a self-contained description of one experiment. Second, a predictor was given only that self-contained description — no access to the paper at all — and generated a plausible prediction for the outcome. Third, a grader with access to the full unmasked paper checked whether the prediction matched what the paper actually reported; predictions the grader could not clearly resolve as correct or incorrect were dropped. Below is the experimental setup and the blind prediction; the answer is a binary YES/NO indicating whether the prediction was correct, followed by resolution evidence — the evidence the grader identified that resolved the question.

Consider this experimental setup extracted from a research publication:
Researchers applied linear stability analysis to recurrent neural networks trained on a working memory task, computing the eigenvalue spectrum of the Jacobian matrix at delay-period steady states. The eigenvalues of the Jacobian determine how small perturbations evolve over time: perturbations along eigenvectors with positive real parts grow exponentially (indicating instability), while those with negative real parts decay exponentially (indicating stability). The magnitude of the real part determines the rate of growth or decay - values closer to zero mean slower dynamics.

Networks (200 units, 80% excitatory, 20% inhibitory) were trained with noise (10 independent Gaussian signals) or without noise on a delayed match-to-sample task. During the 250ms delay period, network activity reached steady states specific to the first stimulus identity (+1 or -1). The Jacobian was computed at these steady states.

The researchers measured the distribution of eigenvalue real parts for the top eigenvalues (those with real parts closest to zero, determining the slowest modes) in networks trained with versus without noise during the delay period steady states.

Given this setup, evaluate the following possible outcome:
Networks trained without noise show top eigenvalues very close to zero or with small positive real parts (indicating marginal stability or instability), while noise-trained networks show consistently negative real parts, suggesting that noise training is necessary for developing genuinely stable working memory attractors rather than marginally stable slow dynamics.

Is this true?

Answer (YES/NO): NO